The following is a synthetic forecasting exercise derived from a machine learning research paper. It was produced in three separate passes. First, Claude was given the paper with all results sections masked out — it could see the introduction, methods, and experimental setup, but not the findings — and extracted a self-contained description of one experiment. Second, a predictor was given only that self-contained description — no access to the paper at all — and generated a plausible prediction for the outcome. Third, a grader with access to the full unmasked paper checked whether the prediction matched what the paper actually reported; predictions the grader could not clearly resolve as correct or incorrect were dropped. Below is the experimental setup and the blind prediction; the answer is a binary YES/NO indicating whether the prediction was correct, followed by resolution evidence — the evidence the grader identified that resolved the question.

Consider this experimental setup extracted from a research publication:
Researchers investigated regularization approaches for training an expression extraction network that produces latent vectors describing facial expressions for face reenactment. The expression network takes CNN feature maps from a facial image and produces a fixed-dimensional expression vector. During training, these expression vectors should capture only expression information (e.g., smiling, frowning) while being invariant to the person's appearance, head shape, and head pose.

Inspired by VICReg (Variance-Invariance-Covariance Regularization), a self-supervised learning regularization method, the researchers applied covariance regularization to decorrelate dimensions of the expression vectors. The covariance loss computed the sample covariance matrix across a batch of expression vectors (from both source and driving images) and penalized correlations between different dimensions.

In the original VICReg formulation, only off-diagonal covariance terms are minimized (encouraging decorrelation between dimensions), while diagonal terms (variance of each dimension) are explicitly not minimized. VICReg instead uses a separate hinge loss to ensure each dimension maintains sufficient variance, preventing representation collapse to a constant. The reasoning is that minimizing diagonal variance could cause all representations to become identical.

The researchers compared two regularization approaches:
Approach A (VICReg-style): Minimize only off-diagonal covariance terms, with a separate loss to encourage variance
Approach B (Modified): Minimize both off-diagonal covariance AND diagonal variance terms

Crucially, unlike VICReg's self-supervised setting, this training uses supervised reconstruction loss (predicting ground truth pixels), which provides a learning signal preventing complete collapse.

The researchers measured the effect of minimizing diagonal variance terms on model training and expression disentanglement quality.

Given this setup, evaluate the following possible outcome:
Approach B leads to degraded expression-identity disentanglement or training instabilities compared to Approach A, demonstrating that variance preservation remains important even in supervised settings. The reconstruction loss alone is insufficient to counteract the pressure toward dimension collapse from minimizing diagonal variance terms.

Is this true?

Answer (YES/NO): NO